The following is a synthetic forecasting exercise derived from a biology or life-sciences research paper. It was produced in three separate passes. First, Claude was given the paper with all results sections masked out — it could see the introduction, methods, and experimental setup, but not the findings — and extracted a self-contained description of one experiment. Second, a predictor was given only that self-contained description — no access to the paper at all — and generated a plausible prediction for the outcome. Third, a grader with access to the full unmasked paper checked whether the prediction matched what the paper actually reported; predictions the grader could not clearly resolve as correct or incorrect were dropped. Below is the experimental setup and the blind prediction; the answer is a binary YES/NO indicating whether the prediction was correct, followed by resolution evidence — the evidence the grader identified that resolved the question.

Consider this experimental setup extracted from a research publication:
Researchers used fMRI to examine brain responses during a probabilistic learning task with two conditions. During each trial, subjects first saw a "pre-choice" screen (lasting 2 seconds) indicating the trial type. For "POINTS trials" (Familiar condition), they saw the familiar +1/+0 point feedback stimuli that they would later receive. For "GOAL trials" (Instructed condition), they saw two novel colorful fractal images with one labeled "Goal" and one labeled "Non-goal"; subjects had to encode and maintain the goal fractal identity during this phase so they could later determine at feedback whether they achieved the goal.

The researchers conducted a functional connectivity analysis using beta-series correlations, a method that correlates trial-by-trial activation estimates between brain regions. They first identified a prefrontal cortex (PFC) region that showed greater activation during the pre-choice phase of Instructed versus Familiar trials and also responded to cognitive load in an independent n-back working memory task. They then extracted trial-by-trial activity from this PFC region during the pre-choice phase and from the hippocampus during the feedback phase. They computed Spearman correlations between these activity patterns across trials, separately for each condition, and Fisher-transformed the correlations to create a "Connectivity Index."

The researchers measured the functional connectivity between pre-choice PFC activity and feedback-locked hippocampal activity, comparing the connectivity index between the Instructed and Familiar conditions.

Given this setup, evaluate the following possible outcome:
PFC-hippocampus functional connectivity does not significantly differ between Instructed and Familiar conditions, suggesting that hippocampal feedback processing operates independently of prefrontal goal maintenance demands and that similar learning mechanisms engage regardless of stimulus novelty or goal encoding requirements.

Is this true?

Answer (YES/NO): NO